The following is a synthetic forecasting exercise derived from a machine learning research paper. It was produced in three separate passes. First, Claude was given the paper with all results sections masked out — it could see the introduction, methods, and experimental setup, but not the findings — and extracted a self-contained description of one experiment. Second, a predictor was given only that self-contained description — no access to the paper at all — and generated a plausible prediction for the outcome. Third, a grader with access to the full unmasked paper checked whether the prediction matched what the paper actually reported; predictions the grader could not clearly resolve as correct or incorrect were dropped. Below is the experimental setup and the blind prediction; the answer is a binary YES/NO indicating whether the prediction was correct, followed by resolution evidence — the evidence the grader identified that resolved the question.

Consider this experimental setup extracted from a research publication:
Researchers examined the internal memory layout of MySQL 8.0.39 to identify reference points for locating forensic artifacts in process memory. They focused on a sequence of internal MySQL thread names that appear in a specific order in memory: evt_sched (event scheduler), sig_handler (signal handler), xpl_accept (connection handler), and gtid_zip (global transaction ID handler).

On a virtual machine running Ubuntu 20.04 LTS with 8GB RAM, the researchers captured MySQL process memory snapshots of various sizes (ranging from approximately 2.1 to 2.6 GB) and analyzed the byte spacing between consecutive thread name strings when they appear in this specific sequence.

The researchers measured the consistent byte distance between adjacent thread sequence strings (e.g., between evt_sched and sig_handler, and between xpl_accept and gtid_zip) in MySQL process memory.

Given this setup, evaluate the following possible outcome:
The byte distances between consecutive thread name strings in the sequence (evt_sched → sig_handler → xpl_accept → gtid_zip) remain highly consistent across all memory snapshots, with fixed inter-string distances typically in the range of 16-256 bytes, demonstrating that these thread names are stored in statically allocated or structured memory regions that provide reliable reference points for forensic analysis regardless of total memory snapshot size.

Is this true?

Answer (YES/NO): NO